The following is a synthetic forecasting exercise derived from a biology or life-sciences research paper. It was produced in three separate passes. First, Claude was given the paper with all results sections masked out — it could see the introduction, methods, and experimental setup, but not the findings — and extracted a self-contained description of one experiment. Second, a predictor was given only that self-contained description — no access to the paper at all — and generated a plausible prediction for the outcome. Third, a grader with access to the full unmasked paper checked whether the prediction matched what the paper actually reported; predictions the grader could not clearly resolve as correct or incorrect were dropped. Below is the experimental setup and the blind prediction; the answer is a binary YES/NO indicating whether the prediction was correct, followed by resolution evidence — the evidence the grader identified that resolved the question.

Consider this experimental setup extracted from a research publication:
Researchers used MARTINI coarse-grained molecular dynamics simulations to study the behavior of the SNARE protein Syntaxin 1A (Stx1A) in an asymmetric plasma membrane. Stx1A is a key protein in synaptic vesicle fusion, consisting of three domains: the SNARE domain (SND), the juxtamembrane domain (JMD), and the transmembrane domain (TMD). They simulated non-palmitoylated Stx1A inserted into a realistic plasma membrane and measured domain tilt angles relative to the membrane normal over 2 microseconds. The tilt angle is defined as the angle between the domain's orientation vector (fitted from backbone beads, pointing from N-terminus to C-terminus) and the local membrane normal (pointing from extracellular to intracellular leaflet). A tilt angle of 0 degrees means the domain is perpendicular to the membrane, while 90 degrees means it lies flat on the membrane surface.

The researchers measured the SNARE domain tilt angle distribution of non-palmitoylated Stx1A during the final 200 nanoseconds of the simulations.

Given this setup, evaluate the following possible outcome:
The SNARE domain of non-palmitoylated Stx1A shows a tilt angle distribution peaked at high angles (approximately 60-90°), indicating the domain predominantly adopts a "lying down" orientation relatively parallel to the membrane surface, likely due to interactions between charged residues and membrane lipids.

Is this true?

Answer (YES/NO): YES